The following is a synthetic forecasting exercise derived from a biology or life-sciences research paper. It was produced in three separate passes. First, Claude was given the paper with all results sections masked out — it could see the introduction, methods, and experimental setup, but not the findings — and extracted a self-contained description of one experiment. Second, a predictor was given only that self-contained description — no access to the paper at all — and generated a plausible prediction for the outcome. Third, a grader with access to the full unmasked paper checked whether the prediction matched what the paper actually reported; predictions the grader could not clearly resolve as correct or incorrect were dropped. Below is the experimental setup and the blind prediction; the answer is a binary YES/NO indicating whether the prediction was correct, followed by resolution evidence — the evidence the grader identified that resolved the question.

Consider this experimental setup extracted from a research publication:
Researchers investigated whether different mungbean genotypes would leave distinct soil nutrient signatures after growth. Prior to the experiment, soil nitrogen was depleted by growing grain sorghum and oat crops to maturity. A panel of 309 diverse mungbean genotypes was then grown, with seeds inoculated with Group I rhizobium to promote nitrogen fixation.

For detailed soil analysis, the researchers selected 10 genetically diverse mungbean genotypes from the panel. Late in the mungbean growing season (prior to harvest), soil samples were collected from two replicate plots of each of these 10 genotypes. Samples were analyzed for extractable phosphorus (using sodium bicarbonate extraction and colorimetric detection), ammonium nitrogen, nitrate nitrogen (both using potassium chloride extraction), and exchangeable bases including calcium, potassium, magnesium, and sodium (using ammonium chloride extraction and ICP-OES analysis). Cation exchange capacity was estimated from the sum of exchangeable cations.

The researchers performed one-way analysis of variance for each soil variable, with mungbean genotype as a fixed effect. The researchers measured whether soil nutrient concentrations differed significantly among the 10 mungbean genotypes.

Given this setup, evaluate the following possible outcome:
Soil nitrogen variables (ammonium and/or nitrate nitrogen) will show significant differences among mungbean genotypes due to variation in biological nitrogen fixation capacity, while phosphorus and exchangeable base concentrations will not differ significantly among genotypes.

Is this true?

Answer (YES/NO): YES